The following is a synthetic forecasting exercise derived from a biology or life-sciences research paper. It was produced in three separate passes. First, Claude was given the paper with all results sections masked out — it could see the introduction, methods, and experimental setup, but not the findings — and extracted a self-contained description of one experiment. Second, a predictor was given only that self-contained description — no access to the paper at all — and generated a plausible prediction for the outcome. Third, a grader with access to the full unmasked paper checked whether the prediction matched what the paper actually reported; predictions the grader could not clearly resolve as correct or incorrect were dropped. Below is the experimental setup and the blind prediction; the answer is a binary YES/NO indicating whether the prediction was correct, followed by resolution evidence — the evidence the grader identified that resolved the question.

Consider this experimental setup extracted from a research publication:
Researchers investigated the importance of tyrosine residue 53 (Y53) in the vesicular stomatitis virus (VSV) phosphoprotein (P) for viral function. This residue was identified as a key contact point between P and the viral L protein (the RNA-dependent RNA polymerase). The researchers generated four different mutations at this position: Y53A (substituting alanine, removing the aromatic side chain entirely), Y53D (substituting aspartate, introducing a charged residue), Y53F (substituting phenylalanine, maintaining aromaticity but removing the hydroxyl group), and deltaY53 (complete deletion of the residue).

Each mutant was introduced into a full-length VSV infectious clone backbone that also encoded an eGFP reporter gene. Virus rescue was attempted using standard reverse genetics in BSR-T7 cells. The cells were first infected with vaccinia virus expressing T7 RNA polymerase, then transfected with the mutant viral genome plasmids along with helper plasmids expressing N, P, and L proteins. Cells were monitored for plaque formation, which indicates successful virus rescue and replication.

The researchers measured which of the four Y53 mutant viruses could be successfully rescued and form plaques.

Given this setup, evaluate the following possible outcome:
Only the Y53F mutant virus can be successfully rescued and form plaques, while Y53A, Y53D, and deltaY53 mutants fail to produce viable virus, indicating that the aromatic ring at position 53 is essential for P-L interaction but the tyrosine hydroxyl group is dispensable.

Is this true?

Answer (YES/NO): YES